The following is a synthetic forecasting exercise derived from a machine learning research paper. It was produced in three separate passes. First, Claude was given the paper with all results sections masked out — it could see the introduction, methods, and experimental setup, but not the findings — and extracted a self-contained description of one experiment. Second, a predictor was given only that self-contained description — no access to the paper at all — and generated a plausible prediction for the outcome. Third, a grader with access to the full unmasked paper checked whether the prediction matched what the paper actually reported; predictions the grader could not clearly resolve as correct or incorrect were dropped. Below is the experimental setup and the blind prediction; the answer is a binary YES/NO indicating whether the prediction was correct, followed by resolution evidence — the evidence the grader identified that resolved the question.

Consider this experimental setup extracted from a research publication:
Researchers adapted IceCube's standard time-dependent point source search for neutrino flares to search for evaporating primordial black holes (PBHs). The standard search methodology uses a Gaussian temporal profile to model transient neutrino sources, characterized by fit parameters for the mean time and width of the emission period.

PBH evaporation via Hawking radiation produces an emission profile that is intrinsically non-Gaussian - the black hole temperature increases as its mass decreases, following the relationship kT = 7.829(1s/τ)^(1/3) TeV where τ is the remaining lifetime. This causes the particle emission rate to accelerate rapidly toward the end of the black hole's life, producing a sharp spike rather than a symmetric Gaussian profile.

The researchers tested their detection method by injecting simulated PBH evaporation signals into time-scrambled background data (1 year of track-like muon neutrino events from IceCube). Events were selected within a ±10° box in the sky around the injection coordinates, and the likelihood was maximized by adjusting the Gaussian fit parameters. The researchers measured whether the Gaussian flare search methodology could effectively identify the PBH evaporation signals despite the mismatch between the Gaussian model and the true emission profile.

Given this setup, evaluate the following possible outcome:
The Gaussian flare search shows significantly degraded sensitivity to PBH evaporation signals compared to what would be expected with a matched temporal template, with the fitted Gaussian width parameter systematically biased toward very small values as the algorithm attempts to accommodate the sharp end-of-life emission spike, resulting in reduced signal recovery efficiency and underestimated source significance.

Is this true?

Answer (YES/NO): NO